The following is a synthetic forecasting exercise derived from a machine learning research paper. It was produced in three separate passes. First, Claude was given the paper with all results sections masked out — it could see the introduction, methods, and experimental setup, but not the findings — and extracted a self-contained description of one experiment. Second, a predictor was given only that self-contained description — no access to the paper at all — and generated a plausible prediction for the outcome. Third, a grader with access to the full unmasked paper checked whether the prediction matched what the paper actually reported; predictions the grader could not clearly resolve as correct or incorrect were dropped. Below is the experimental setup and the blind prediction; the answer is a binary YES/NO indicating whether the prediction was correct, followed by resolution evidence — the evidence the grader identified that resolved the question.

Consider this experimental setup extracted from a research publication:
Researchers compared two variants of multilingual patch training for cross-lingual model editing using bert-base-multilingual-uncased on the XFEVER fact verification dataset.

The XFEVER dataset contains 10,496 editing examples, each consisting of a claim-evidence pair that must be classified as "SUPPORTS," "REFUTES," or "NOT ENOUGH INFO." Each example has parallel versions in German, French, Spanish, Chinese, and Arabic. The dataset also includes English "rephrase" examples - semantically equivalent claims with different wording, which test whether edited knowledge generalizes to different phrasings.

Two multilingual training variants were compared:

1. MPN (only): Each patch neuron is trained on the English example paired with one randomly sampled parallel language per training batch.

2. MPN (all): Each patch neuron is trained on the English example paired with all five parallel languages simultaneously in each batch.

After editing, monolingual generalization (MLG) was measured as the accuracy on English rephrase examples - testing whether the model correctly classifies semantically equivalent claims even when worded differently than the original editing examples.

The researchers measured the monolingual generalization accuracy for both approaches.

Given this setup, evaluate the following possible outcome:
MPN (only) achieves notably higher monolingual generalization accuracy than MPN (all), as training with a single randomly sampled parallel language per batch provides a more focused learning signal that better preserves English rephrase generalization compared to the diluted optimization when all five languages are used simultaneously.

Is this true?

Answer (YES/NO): NO